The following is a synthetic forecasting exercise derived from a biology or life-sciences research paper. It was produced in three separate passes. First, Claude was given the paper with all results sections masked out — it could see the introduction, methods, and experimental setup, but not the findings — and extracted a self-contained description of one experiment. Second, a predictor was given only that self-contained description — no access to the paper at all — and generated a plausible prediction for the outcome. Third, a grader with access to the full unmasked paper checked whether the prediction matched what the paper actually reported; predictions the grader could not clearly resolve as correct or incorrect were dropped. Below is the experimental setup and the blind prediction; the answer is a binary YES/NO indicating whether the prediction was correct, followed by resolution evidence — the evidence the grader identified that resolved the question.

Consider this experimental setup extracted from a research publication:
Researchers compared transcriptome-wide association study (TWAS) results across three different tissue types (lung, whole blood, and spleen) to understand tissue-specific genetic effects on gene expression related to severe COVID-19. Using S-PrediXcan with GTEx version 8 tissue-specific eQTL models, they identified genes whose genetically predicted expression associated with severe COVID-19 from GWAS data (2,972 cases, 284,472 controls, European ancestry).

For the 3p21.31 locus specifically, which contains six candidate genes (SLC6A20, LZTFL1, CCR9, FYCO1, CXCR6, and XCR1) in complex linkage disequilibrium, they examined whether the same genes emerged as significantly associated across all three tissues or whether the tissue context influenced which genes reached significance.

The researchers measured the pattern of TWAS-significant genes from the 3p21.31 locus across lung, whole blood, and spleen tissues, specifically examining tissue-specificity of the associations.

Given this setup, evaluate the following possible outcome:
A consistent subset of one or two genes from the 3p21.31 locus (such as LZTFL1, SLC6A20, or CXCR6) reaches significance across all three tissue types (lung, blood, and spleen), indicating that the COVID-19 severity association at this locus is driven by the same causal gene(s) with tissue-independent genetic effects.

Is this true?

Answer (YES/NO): NO